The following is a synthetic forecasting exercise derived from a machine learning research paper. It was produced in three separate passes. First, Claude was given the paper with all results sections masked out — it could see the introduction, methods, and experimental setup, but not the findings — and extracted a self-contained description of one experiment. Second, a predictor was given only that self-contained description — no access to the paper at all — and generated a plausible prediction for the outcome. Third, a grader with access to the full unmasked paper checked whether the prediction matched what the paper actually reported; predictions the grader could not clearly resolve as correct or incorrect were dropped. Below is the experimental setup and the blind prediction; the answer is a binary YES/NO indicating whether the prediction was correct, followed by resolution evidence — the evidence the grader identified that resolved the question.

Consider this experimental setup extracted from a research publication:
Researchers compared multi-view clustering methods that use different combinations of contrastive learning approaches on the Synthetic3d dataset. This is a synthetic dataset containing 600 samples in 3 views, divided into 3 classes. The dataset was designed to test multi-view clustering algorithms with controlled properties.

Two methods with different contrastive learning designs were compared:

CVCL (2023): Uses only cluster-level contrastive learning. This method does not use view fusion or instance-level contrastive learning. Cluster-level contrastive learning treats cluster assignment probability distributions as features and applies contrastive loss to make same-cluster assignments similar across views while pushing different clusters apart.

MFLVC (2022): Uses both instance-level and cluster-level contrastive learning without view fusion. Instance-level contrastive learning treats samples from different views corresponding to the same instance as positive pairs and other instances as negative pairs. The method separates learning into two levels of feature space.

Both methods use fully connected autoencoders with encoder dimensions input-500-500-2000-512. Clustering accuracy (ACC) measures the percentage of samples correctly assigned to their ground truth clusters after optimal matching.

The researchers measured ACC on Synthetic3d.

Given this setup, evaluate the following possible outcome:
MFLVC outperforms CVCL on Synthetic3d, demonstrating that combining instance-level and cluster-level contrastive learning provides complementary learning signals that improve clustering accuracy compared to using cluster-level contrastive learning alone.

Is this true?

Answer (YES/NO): YES